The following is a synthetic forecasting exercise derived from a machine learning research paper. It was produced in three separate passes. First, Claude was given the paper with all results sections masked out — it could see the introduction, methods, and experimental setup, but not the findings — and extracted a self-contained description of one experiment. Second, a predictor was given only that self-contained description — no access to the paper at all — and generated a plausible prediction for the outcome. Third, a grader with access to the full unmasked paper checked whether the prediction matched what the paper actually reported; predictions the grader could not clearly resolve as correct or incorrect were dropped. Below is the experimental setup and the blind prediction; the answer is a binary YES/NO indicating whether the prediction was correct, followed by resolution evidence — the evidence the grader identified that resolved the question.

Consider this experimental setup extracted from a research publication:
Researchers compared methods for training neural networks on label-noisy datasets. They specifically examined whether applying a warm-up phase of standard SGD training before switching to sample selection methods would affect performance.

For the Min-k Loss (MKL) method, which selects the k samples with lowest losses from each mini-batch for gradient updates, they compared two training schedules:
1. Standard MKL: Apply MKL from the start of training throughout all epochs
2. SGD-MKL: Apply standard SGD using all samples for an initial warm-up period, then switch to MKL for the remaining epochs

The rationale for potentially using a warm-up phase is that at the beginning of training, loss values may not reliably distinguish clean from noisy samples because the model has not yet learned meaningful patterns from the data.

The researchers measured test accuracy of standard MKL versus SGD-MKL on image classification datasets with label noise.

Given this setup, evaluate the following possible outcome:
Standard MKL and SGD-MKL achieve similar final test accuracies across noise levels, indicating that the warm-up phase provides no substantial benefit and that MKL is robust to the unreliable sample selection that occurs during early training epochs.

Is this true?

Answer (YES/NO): NO